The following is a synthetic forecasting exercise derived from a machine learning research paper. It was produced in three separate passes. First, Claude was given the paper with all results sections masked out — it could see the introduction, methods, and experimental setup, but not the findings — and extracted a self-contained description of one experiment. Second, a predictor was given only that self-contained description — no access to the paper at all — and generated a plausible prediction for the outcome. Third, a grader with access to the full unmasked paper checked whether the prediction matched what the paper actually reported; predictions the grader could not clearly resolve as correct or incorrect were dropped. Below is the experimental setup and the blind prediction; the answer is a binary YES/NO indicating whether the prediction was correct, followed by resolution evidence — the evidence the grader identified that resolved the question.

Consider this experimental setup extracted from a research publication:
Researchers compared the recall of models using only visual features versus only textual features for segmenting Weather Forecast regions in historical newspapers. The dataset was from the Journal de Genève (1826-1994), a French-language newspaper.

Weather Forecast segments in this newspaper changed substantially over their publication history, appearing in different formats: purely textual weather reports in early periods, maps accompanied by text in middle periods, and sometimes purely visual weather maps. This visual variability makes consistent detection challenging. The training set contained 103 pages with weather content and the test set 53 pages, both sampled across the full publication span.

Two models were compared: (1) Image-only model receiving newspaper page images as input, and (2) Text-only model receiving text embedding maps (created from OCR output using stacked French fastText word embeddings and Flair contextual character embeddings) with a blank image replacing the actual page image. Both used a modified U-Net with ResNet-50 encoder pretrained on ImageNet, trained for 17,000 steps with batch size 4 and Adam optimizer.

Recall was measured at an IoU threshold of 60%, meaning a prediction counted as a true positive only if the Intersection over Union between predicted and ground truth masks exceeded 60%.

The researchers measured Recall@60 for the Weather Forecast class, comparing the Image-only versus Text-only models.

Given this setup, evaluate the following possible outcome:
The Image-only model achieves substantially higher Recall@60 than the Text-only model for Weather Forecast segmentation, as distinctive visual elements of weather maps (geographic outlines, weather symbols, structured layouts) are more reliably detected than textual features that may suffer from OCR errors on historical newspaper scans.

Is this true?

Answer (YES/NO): NO